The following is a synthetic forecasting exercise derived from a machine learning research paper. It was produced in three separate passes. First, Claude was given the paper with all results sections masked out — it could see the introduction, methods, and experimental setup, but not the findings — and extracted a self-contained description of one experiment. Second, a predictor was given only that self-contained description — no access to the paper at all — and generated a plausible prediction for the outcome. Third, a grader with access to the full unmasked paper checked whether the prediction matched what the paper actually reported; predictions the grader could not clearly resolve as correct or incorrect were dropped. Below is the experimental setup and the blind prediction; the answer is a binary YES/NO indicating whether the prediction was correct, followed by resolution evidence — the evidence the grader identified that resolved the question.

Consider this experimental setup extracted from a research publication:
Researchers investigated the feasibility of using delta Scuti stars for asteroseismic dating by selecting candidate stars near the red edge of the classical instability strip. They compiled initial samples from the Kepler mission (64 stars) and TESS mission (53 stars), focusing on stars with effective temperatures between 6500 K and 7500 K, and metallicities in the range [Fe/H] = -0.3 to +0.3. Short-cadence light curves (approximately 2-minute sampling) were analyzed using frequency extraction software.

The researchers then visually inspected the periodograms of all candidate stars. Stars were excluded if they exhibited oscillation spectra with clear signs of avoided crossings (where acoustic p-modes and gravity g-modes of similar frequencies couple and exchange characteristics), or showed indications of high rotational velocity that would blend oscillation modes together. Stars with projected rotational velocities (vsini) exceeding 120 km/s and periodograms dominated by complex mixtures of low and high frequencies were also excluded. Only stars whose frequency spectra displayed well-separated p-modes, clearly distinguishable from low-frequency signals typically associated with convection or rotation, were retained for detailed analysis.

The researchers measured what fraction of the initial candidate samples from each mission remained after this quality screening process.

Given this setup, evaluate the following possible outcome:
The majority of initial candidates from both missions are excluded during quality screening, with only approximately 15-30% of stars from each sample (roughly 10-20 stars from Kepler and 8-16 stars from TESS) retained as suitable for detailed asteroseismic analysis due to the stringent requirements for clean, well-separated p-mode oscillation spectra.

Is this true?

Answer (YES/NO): NO